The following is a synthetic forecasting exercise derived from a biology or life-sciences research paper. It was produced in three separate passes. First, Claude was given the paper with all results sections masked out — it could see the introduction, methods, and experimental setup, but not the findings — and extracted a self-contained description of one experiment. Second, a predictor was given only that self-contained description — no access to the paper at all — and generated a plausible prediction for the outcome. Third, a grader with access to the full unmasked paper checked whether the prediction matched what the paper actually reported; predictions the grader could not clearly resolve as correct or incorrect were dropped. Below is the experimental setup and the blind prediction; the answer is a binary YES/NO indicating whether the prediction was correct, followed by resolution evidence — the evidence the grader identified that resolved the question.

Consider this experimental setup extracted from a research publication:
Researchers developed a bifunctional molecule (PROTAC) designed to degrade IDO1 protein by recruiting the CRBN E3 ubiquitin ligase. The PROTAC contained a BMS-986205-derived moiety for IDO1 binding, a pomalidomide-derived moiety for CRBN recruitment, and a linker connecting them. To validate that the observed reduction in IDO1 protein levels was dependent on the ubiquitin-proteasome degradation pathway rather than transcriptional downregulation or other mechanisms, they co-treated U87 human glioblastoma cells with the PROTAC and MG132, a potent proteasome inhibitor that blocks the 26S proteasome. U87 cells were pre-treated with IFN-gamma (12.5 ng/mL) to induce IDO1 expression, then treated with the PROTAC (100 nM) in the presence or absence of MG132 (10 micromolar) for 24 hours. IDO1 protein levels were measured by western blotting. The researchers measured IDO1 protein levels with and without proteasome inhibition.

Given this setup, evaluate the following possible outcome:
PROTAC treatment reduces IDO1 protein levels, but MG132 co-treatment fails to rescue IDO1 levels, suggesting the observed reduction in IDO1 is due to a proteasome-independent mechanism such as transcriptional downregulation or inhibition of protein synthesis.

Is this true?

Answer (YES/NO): NO